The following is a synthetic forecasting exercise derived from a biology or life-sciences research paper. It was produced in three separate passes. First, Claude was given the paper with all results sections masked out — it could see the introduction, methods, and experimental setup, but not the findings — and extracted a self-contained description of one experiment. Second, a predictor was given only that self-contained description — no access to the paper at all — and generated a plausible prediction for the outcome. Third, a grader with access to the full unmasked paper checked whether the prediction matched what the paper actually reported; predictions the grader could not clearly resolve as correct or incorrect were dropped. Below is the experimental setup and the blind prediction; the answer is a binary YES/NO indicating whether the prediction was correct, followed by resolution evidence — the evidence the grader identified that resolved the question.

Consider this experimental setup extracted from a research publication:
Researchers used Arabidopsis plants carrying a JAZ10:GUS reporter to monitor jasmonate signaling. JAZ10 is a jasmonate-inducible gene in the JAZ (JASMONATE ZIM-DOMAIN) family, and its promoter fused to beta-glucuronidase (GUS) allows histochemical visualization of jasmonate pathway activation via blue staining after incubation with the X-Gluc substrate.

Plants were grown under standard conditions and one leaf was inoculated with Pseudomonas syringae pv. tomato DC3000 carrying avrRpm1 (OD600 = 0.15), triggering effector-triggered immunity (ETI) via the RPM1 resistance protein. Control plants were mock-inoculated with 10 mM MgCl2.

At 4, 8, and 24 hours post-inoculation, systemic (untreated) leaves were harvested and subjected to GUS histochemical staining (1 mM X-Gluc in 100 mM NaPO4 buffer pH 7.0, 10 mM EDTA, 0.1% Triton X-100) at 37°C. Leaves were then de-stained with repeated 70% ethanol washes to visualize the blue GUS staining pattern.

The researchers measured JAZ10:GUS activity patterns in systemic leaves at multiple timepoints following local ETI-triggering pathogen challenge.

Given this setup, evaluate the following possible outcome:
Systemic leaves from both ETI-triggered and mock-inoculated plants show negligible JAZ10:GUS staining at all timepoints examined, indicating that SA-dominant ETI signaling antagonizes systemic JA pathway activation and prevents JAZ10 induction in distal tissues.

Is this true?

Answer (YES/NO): NO